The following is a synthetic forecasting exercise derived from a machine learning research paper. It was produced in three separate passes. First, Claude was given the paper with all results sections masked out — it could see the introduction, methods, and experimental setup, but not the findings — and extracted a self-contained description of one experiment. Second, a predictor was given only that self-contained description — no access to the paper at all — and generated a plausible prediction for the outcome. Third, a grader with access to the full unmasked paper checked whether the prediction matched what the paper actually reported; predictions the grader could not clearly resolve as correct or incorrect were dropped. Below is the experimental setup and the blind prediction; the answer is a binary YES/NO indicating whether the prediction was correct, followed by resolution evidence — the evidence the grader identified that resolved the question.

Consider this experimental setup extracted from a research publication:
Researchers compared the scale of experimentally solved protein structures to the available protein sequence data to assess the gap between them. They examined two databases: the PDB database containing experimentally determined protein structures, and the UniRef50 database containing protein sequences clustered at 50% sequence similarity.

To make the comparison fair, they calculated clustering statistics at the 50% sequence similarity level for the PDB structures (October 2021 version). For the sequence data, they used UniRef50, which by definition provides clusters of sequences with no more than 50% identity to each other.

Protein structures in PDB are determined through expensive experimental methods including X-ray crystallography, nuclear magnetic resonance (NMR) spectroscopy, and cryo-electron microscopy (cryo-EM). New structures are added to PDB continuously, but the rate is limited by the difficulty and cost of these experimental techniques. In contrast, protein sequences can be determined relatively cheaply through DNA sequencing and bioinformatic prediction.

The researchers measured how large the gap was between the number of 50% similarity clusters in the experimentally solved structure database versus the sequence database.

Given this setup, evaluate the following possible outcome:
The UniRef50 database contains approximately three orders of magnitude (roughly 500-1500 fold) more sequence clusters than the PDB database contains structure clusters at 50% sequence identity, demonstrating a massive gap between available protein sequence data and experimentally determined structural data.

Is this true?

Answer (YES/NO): YES